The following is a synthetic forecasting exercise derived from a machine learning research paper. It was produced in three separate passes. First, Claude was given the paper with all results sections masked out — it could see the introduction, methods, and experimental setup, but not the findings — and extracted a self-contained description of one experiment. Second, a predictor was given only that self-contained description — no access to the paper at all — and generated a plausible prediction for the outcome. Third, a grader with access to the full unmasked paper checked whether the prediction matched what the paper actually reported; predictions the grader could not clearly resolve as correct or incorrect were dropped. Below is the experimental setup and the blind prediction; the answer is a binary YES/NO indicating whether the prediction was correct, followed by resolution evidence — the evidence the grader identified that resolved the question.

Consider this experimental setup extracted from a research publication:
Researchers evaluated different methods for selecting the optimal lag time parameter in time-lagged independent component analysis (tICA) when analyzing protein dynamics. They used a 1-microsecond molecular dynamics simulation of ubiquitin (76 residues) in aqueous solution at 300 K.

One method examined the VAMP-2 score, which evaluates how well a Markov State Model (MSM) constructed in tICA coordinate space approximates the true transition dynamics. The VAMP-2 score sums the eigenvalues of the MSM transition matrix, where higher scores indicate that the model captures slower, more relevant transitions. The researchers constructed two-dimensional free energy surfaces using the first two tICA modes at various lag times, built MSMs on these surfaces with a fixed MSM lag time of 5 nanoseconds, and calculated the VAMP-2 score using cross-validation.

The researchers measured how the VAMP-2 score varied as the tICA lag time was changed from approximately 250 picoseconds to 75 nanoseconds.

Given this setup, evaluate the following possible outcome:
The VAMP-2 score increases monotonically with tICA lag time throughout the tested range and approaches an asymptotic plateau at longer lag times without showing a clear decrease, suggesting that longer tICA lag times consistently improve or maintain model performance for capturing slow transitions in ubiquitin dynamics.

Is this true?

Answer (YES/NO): NO